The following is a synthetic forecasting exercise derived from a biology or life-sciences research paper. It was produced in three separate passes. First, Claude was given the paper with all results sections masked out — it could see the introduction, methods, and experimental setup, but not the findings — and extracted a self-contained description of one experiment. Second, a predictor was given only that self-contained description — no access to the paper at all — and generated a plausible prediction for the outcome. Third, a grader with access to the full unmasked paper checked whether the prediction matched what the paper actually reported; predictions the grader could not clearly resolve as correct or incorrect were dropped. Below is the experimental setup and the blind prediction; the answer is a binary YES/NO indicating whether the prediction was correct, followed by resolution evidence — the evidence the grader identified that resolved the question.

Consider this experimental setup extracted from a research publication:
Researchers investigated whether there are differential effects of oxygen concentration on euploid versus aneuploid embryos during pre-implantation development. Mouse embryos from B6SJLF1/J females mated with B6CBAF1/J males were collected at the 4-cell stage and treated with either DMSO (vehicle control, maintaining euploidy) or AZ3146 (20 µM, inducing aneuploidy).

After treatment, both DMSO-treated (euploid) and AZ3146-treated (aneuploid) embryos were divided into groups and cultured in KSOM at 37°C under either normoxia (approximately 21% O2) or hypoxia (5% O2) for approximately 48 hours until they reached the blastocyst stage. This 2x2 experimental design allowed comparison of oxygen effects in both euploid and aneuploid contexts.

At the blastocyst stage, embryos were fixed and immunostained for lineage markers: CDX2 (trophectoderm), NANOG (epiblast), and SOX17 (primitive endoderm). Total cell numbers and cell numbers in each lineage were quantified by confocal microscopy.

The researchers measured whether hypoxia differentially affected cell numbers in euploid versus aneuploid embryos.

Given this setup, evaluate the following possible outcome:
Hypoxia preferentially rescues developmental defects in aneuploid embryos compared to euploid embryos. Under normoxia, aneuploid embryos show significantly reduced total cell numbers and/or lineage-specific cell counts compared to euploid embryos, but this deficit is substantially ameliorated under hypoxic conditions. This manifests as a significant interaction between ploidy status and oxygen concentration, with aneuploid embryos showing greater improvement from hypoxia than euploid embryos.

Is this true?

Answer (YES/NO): NO